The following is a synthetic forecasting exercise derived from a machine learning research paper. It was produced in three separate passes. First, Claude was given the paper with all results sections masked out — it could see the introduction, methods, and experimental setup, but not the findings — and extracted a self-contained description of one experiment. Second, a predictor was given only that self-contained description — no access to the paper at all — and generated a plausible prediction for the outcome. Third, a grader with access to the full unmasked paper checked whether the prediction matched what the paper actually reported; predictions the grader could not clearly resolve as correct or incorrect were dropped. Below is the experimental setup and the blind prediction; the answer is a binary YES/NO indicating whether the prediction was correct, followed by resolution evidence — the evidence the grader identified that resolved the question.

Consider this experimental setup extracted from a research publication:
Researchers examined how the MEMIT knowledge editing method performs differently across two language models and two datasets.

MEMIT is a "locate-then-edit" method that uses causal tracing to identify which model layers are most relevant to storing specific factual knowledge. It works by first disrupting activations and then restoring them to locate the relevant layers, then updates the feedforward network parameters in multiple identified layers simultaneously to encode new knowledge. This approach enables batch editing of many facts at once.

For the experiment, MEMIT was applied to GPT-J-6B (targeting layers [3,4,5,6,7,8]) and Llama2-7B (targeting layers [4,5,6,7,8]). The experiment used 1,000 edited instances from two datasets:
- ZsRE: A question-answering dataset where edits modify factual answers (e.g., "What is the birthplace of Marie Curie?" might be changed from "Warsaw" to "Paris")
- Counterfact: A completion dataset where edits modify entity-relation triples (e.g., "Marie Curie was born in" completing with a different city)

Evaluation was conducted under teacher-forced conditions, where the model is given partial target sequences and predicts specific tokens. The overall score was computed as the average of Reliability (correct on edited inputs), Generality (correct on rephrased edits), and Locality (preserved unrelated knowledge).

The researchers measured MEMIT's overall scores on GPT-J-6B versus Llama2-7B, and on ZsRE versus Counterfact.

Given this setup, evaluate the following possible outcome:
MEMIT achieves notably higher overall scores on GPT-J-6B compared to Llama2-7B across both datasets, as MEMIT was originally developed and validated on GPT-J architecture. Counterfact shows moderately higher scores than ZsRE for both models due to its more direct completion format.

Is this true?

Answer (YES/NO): NO